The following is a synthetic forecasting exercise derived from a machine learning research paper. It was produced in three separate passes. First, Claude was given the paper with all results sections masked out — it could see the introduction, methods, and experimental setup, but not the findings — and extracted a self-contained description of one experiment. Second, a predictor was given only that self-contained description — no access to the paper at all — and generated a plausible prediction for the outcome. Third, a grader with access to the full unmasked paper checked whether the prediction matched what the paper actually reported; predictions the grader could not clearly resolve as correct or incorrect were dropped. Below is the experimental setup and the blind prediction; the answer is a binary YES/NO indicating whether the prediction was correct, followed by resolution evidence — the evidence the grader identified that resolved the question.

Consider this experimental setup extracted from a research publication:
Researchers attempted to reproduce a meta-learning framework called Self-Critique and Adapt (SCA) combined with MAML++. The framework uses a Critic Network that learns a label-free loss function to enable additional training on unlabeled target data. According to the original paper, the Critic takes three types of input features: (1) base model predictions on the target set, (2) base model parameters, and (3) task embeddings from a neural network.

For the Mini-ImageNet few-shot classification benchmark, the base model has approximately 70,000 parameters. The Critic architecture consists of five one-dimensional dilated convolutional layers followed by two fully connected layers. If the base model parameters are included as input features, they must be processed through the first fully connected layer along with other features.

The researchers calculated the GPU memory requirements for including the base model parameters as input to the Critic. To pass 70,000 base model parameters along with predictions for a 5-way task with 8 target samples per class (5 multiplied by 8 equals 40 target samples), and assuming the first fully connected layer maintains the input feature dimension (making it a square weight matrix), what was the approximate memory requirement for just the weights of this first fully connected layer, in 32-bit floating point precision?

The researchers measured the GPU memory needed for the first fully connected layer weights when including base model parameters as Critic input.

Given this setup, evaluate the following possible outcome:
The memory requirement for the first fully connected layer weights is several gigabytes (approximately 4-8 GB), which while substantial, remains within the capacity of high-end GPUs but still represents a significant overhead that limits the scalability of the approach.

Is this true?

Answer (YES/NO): NO